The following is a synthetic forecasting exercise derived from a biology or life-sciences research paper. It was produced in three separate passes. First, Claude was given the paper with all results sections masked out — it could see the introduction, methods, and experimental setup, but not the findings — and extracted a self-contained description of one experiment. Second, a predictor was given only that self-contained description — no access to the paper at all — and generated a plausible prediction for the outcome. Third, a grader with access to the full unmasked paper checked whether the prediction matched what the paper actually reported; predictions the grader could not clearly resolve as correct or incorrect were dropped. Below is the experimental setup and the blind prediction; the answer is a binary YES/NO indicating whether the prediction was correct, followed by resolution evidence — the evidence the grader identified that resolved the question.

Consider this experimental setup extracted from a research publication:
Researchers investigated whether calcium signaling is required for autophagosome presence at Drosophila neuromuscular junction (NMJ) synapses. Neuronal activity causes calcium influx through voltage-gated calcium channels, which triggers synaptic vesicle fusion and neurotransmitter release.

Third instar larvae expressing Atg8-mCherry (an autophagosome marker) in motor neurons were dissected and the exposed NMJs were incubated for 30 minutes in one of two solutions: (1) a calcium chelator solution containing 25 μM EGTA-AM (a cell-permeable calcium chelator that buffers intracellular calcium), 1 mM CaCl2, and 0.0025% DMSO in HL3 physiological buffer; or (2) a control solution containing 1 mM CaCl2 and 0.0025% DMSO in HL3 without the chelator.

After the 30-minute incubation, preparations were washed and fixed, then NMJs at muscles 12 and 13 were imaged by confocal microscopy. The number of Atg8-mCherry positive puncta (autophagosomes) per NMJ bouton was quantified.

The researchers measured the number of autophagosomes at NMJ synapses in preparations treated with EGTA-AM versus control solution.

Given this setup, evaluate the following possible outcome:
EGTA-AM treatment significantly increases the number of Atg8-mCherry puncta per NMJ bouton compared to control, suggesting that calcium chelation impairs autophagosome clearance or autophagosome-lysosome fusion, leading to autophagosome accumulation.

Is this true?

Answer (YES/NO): NO